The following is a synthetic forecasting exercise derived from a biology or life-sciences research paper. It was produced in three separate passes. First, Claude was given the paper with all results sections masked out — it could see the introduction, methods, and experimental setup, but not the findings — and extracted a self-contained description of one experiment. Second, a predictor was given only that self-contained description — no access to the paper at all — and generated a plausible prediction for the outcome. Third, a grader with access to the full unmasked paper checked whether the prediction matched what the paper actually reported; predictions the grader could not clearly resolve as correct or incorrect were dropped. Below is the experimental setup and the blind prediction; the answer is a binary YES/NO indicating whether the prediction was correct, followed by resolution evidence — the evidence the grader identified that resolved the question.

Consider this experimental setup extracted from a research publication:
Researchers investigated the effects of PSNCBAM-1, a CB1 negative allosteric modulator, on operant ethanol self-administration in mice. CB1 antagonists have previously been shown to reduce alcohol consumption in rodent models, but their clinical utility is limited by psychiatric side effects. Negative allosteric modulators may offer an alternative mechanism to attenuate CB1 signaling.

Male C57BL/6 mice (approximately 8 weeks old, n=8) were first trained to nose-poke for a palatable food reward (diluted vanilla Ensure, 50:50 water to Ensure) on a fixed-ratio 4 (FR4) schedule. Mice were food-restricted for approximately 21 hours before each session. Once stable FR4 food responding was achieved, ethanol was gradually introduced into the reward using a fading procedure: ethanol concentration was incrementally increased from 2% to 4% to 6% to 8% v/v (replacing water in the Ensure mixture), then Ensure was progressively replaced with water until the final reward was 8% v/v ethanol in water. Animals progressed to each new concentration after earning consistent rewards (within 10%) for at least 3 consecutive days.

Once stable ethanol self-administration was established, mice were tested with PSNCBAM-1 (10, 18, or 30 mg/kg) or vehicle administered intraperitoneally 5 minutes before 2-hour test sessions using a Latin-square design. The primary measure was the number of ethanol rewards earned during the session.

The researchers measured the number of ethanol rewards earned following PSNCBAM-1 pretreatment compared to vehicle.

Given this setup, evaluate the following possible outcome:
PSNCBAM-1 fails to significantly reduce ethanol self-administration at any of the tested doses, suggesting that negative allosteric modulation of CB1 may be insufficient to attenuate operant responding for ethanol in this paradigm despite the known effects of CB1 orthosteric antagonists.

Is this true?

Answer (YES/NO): NO